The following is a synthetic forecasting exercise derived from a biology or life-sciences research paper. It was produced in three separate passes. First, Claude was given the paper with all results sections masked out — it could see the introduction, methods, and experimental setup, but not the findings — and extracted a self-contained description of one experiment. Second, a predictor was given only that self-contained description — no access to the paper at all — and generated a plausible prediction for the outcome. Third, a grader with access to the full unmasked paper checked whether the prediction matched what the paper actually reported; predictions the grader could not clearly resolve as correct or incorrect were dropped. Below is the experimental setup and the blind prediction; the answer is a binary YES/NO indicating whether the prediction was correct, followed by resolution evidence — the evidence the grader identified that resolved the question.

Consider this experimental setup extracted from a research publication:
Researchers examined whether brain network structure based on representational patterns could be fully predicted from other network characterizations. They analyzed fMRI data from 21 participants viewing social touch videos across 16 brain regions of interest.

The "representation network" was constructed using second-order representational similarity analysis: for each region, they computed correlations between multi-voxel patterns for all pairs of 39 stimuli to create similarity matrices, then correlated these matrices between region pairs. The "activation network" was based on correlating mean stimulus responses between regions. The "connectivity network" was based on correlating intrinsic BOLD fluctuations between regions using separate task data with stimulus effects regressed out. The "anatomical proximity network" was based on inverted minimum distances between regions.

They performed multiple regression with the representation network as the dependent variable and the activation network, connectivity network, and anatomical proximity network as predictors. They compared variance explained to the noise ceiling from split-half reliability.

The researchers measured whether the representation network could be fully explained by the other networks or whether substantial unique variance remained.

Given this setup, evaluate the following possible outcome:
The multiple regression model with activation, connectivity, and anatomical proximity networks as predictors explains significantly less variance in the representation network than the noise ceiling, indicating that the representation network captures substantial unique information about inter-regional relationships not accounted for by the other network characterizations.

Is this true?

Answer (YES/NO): YES